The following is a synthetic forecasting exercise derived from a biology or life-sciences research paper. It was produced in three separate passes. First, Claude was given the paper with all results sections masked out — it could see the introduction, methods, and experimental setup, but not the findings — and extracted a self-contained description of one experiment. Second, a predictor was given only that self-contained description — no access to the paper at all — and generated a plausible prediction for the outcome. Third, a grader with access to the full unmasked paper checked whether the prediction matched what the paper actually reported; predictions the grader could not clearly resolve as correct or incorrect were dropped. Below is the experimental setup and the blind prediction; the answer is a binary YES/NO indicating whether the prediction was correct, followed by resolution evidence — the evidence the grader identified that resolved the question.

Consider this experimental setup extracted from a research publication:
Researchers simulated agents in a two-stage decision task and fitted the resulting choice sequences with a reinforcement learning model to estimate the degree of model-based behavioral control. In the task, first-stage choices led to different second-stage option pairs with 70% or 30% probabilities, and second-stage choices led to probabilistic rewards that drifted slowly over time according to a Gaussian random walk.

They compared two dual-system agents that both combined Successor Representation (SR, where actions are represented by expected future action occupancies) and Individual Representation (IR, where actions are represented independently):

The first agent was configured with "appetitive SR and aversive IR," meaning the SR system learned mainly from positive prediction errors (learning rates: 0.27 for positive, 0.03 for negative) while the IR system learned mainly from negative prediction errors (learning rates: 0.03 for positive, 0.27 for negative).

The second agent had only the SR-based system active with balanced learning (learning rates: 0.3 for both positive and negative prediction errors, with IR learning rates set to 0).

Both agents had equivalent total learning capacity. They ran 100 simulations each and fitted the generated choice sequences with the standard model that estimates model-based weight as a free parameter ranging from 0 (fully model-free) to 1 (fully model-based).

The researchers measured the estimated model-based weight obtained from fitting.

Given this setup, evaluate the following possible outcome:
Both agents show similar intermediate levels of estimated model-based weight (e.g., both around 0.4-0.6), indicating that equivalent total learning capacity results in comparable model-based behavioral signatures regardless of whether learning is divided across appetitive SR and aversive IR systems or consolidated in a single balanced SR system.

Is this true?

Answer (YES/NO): NO